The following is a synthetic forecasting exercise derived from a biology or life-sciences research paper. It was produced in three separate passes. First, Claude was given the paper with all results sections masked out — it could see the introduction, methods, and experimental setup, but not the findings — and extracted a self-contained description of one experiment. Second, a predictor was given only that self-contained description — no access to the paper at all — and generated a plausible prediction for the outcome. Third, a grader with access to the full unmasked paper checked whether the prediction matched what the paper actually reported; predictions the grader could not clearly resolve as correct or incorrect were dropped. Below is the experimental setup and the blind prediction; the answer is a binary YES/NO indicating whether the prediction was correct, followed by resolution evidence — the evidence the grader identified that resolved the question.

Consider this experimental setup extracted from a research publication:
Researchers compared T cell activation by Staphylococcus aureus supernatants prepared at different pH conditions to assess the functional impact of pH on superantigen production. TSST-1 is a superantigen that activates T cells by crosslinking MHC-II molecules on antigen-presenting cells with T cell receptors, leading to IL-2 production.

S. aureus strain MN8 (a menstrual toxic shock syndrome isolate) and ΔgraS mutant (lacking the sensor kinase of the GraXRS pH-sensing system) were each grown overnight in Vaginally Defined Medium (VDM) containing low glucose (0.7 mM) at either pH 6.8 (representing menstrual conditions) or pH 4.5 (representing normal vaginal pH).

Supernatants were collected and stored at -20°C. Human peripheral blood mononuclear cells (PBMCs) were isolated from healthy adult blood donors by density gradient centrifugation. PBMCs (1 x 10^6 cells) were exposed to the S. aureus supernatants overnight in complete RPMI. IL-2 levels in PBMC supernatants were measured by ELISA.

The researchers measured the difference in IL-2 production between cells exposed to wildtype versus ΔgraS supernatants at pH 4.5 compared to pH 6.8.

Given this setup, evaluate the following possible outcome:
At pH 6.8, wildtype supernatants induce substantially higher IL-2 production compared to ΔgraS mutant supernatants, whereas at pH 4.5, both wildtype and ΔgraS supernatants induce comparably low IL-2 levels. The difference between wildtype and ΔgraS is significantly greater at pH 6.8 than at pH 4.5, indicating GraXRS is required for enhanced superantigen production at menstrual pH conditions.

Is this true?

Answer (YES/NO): NO